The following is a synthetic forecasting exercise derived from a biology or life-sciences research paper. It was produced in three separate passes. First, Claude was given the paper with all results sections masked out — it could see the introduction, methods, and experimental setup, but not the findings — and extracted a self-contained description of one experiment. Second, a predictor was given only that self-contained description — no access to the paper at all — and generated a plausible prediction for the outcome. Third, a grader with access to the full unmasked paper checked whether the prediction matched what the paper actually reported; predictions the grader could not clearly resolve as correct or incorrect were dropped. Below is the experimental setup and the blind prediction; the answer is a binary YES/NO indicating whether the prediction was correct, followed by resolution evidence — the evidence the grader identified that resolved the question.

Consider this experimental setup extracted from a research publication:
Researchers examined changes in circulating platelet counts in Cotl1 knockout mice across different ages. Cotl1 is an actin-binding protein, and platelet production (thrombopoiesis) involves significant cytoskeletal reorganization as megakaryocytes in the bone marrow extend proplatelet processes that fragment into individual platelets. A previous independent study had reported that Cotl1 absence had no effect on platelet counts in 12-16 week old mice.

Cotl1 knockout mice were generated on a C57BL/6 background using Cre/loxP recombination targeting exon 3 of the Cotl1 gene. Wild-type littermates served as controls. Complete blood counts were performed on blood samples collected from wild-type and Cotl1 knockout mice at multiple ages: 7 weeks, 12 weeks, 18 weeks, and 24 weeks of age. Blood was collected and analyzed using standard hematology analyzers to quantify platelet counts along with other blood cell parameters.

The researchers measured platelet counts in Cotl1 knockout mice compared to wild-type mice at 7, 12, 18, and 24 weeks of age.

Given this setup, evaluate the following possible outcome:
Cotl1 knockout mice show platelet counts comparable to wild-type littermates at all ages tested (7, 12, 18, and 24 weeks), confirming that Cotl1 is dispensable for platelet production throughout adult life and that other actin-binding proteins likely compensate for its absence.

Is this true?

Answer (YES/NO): NO